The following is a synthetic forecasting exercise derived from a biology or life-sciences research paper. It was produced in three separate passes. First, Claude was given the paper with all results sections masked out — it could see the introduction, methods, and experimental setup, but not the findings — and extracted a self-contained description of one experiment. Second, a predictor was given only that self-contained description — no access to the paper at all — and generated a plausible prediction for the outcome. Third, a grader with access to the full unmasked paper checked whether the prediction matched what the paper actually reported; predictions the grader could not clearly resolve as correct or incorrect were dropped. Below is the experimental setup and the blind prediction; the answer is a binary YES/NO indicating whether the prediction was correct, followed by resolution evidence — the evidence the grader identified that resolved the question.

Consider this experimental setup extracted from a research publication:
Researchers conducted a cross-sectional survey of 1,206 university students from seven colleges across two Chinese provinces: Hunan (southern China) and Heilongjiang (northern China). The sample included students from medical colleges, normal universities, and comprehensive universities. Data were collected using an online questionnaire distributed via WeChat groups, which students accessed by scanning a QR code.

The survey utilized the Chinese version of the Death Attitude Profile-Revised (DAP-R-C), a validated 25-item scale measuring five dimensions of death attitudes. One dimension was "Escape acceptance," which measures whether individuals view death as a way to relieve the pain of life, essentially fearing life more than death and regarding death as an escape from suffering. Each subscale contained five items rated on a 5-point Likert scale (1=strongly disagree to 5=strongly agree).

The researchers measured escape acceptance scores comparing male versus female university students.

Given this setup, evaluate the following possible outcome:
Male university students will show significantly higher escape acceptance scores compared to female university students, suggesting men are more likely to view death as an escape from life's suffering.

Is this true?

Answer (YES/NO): YES